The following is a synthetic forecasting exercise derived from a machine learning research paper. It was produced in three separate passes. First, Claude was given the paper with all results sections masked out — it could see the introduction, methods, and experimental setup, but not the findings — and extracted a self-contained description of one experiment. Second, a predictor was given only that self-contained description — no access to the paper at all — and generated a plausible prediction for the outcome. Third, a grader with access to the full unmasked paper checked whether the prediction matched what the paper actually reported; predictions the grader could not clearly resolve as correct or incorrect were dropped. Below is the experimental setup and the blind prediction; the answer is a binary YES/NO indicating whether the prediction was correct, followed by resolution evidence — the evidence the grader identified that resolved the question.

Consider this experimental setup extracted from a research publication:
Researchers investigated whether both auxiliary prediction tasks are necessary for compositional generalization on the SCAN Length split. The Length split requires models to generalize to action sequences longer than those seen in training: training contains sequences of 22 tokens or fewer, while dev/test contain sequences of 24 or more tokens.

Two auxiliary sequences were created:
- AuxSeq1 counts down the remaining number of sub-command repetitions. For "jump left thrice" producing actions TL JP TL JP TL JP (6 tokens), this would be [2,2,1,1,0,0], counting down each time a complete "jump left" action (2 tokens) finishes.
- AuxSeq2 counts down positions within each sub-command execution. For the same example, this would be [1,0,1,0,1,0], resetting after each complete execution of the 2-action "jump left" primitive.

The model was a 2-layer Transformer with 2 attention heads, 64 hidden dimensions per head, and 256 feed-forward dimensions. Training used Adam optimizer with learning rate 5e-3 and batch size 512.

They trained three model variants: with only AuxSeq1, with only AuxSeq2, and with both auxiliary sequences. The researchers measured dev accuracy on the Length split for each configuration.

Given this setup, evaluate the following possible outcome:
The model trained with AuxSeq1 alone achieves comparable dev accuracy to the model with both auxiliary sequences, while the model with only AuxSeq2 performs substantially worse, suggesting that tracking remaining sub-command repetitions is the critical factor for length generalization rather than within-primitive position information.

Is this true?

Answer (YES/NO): NO